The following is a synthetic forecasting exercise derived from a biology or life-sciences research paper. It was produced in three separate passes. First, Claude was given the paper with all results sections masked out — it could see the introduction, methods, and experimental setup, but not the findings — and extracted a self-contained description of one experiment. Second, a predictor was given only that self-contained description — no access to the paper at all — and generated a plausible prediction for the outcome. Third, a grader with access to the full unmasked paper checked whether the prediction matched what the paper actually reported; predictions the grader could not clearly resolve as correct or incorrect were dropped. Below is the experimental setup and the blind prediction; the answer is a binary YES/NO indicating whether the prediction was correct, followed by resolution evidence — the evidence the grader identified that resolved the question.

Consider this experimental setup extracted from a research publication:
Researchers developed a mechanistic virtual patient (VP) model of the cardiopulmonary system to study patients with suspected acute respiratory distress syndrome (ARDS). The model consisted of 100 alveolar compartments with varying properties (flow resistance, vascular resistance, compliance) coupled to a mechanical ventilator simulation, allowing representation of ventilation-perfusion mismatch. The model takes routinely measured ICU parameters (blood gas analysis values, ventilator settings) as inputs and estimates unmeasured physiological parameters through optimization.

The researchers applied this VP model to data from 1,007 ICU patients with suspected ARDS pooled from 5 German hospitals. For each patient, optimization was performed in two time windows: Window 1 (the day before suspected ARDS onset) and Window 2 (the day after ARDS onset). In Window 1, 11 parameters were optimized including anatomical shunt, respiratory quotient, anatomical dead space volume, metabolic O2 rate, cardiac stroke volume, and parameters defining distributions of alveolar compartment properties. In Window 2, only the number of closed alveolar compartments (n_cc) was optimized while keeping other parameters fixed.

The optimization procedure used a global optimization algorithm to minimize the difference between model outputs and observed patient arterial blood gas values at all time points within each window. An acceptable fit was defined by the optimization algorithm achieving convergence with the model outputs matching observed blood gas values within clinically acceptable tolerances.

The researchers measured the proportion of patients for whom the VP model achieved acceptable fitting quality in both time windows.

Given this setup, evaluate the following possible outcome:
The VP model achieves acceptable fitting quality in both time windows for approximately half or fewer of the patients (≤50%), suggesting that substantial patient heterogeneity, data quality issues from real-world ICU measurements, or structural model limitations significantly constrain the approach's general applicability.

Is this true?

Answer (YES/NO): NO